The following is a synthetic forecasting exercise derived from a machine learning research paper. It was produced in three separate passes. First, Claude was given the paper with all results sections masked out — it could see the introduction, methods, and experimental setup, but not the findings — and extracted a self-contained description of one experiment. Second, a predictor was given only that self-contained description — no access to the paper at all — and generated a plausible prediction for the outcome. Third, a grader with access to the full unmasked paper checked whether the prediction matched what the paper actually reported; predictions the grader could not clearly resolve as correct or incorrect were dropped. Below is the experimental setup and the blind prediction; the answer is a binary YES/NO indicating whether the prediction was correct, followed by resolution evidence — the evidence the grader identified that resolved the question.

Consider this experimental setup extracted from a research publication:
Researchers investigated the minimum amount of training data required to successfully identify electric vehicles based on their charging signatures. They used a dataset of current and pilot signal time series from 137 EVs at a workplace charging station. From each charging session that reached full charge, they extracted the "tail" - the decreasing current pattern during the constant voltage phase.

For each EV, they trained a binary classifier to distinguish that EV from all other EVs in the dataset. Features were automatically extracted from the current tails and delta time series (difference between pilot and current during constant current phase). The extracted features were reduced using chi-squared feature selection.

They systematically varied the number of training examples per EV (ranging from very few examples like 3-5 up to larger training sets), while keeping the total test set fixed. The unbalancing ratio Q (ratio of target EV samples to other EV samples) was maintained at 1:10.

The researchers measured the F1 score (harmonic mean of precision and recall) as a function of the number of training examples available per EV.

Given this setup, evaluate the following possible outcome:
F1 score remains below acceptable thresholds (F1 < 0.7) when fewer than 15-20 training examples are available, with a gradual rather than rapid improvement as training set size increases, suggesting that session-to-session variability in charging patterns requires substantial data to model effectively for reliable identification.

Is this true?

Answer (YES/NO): NO